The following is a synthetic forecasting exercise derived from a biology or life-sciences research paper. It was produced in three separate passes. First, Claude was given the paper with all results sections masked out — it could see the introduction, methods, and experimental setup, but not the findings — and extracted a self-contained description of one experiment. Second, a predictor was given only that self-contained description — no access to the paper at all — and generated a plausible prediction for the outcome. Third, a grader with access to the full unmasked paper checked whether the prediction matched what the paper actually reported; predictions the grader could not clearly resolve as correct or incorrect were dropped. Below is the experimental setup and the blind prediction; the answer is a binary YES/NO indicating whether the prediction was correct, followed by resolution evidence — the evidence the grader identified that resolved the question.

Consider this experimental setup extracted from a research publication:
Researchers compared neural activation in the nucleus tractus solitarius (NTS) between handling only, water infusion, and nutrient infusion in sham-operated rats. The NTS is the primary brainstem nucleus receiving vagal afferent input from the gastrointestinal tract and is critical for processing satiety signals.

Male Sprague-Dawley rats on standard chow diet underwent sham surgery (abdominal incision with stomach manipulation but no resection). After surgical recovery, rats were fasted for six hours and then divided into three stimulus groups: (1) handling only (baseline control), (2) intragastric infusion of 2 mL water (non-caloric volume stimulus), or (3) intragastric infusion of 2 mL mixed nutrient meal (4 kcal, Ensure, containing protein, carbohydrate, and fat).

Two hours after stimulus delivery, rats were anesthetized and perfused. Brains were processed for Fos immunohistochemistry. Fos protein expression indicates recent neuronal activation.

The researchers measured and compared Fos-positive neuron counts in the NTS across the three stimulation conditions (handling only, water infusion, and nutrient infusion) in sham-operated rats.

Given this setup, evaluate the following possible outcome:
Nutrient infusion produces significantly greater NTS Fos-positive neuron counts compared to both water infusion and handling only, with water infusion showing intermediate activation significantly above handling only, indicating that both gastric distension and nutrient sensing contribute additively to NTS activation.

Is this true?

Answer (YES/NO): NO